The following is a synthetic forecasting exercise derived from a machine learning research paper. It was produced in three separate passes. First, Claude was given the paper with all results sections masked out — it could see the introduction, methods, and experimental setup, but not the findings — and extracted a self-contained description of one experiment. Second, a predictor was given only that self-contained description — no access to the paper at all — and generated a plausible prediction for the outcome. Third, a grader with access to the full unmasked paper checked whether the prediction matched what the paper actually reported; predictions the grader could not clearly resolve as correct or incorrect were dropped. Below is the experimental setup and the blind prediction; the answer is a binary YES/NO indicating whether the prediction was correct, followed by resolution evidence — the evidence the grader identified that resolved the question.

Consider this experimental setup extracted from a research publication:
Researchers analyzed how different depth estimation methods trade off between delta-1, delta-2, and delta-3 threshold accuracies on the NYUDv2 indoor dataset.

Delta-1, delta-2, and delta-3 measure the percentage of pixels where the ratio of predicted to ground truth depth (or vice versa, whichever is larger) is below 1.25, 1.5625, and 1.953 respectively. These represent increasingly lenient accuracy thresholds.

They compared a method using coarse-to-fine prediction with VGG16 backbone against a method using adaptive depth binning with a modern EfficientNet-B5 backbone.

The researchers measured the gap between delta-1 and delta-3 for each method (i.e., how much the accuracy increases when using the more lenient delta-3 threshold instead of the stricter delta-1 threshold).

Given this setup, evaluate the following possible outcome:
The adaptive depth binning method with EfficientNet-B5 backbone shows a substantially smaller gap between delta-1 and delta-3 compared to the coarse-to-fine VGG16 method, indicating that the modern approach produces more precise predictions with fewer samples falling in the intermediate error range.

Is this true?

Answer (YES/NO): YES